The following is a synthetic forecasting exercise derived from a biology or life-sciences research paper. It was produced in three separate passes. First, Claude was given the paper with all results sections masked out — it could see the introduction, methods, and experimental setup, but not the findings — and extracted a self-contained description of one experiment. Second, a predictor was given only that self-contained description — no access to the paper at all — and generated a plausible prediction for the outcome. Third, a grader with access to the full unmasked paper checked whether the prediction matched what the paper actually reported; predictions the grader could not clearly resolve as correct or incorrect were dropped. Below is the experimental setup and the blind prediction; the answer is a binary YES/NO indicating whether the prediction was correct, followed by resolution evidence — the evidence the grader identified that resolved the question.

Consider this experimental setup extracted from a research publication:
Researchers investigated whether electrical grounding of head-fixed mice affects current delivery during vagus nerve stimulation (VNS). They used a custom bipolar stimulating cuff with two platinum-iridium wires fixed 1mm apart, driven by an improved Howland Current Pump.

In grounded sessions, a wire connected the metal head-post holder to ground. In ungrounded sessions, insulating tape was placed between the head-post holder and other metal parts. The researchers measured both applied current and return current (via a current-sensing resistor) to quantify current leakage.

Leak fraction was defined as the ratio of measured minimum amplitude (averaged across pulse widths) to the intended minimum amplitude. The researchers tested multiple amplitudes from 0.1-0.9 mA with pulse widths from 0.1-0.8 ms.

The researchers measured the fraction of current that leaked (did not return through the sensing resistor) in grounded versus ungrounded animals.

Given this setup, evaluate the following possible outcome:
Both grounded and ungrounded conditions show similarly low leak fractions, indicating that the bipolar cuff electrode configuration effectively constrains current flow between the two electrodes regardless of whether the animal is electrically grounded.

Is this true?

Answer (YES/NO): NO